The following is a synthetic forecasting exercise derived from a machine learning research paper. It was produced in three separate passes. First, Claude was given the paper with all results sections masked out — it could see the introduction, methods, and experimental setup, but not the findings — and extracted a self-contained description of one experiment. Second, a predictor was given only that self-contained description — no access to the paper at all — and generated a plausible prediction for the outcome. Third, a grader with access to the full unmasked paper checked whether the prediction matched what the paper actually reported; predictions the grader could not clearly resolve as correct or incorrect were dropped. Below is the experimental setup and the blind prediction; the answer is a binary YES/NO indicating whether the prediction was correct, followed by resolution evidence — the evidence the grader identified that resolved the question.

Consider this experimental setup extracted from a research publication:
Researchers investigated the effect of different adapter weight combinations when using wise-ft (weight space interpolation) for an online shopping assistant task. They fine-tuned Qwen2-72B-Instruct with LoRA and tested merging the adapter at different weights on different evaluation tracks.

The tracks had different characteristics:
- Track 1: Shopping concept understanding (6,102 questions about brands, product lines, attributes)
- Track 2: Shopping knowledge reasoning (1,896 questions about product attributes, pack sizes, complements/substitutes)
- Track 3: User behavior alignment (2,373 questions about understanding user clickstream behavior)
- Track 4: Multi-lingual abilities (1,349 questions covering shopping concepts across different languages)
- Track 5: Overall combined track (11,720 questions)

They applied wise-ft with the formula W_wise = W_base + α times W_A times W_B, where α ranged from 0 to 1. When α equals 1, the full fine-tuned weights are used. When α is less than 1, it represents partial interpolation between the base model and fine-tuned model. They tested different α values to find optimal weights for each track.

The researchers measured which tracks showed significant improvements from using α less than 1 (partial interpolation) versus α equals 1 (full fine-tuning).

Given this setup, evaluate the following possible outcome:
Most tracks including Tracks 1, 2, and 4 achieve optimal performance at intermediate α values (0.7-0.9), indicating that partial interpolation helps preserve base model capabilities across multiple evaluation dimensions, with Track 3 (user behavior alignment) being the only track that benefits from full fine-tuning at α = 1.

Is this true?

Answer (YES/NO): NO